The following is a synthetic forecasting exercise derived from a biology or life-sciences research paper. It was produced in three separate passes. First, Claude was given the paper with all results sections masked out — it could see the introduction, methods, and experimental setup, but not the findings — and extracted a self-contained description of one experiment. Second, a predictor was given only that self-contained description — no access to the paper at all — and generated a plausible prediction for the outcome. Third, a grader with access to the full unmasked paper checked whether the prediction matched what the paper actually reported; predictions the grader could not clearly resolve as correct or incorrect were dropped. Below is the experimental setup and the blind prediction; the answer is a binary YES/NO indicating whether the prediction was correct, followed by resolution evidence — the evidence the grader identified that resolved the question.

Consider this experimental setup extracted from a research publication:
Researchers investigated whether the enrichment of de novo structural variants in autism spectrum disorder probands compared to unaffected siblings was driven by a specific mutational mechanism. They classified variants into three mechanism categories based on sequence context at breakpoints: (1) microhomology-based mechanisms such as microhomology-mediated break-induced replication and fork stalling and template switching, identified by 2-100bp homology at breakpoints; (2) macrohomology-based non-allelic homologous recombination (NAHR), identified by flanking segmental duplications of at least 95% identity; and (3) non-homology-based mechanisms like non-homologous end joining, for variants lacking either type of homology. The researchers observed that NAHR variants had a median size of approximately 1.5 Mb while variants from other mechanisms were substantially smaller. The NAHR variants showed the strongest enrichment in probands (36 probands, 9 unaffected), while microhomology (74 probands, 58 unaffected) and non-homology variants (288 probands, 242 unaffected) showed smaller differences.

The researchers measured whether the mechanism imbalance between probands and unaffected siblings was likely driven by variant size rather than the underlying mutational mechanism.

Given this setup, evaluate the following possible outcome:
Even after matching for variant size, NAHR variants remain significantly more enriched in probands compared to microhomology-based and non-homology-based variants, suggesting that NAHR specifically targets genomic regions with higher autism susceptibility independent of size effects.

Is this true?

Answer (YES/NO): NO